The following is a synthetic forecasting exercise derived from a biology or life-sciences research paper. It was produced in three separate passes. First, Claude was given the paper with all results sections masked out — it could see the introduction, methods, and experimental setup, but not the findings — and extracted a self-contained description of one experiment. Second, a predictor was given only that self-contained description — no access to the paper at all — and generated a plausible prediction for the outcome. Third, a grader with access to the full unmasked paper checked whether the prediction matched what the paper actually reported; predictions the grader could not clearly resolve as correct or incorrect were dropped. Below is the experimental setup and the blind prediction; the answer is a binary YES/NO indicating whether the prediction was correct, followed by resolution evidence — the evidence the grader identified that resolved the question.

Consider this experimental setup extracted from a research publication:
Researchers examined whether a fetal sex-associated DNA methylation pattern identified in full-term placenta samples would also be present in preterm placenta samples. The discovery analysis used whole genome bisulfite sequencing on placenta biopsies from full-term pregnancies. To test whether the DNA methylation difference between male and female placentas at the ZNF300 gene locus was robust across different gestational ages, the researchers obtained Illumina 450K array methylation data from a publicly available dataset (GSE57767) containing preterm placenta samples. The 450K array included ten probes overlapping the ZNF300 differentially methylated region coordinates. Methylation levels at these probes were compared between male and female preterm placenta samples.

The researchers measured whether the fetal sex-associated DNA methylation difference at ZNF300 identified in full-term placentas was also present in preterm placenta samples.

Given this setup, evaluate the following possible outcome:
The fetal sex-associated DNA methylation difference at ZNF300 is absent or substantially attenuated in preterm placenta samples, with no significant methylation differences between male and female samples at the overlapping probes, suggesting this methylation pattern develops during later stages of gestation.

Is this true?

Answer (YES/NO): NO